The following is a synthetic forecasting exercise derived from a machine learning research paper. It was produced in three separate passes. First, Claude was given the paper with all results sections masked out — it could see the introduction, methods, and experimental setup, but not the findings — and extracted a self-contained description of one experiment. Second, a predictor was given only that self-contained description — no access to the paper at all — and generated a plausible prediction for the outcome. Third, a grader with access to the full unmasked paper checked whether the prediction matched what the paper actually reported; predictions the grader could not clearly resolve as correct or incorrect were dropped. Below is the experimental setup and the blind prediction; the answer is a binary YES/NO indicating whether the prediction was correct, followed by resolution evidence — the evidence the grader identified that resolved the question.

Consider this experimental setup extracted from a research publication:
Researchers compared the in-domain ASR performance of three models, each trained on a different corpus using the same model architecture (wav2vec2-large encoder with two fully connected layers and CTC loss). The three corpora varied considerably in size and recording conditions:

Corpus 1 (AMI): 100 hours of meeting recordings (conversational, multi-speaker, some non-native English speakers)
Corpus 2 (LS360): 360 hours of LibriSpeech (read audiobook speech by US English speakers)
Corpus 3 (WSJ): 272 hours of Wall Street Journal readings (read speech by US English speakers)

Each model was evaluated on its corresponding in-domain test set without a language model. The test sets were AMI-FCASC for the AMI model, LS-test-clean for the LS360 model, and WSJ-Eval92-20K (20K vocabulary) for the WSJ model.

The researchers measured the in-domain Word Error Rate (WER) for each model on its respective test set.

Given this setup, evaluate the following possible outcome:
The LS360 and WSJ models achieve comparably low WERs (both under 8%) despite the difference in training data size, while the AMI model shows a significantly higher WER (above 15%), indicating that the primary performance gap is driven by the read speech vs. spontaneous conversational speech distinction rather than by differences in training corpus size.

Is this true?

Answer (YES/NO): YES